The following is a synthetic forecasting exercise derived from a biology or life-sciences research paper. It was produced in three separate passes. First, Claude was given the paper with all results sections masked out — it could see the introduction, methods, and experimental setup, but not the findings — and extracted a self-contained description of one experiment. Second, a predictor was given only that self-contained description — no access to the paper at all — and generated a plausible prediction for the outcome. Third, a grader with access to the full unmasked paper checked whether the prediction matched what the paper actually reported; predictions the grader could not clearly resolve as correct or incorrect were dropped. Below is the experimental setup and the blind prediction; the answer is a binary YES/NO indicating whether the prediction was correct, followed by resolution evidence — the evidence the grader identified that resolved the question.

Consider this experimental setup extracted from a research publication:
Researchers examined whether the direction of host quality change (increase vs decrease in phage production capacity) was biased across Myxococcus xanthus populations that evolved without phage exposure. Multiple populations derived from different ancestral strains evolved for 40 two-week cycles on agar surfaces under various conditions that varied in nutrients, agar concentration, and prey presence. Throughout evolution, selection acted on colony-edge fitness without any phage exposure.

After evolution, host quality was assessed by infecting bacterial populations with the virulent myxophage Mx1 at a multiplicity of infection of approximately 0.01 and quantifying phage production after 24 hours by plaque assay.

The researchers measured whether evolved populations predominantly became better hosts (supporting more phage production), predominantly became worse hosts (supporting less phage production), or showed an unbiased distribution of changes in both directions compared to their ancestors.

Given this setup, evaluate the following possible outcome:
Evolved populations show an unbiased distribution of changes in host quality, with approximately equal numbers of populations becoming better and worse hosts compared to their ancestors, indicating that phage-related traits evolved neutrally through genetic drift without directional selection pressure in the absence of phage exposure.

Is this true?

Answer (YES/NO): NO